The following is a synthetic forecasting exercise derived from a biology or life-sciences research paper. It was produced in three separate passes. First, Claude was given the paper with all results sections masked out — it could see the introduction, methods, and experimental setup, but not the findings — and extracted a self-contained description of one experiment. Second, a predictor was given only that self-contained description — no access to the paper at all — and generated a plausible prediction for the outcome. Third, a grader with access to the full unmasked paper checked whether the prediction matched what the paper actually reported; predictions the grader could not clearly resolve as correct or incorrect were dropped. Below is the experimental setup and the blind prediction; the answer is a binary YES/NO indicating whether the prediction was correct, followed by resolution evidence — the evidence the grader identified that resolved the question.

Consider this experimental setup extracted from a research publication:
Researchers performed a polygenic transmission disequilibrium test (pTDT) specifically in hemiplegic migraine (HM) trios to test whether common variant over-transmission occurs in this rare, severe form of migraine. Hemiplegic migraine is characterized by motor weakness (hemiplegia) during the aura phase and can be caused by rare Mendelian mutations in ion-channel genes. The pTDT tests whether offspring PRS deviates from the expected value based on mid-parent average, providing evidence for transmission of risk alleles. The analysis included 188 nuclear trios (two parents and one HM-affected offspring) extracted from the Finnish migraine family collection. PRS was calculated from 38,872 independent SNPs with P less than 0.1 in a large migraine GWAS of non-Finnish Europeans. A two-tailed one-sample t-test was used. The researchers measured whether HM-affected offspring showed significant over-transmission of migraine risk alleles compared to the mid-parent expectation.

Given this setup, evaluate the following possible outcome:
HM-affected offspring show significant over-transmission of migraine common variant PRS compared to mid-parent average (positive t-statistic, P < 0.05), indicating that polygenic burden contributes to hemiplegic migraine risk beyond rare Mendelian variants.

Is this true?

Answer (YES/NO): YES